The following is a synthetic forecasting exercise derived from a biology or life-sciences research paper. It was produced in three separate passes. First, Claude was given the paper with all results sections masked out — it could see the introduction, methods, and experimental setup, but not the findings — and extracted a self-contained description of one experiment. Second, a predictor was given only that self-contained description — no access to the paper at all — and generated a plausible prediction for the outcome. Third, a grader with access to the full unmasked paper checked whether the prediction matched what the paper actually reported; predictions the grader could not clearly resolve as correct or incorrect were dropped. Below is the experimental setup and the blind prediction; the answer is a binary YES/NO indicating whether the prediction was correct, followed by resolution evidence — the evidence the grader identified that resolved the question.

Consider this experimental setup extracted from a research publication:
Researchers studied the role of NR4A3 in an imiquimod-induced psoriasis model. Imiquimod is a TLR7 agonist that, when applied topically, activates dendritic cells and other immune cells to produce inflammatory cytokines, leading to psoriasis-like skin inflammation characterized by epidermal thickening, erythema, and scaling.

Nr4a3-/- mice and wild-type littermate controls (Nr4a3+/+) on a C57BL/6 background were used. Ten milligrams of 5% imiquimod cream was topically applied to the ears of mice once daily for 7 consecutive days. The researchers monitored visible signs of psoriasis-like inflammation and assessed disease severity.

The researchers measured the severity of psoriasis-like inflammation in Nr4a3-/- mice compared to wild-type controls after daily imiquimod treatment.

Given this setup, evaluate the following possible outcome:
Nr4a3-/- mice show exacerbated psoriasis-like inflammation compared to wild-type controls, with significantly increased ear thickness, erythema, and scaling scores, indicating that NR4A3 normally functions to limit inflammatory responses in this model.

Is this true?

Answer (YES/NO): NO